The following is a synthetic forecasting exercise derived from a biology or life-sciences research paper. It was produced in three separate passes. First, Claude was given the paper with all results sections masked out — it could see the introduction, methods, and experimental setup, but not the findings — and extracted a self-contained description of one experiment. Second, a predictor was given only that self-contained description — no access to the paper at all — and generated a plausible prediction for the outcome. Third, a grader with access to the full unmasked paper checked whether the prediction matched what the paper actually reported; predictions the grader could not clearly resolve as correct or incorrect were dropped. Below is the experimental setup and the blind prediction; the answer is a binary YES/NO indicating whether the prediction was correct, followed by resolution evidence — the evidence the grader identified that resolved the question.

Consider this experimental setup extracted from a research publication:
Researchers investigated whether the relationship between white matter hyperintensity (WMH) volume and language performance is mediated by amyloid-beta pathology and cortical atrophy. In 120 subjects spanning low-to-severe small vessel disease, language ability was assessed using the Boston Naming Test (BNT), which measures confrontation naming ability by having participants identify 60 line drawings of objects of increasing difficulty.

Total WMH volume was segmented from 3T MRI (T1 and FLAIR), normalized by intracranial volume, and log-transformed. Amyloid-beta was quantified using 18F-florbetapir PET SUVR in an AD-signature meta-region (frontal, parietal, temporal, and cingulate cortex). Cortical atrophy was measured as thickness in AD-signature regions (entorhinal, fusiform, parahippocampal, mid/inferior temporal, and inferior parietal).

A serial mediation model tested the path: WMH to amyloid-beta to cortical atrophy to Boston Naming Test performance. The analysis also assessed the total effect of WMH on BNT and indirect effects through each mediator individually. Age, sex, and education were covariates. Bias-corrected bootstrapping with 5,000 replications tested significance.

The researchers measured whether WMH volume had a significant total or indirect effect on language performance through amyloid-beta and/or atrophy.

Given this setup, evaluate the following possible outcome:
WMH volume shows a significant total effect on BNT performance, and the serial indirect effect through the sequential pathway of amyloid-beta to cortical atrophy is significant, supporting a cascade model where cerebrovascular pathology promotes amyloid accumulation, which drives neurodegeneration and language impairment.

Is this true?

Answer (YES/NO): NO